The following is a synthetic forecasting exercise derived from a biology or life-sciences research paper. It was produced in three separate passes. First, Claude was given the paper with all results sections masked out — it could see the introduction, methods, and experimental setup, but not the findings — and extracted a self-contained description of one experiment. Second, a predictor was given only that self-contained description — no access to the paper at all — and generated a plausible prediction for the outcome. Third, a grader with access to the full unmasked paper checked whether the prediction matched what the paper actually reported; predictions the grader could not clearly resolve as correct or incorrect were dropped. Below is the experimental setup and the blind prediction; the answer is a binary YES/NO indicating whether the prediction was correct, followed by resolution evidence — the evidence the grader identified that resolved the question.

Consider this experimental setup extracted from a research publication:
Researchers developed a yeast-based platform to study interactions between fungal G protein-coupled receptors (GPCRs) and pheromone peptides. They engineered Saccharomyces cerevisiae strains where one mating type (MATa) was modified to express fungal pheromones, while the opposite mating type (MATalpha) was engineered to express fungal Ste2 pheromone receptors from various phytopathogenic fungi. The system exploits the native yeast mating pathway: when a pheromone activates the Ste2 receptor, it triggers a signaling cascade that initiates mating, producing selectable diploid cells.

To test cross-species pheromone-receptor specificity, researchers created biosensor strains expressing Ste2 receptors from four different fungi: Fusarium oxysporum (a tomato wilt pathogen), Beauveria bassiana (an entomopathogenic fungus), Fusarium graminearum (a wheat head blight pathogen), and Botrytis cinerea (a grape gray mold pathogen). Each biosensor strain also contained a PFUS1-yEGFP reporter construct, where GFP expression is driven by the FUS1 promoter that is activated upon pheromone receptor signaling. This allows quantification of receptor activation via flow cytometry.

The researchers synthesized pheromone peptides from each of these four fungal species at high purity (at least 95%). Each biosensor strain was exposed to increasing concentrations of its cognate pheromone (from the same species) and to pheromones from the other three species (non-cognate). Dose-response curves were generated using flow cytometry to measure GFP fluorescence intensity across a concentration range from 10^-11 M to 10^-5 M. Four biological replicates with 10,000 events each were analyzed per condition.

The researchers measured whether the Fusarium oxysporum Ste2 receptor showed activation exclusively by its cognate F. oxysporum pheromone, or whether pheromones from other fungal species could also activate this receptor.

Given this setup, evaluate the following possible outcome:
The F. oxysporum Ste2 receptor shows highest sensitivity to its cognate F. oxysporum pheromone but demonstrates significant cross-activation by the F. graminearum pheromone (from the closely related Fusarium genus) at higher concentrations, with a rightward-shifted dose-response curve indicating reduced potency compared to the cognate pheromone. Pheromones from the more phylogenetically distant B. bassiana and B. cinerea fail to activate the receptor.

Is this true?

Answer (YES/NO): NO